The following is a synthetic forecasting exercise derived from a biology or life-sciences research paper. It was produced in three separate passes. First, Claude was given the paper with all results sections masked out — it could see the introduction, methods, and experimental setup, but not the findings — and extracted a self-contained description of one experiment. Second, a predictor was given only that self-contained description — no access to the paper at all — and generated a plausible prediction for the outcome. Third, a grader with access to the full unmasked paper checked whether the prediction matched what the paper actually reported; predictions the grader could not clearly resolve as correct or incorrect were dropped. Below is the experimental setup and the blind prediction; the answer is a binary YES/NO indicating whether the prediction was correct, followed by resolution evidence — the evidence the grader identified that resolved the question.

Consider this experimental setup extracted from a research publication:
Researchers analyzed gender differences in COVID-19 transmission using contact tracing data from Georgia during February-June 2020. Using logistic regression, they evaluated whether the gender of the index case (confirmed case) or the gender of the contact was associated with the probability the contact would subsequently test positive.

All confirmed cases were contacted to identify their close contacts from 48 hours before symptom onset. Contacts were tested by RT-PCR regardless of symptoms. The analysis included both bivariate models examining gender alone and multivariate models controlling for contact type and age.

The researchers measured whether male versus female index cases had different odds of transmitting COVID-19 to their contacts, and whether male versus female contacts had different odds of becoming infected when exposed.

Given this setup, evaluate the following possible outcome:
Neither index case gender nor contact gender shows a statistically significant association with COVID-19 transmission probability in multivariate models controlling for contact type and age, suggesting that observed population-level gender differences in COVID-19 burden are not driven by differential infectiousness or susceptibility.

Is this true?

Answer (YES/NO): YES